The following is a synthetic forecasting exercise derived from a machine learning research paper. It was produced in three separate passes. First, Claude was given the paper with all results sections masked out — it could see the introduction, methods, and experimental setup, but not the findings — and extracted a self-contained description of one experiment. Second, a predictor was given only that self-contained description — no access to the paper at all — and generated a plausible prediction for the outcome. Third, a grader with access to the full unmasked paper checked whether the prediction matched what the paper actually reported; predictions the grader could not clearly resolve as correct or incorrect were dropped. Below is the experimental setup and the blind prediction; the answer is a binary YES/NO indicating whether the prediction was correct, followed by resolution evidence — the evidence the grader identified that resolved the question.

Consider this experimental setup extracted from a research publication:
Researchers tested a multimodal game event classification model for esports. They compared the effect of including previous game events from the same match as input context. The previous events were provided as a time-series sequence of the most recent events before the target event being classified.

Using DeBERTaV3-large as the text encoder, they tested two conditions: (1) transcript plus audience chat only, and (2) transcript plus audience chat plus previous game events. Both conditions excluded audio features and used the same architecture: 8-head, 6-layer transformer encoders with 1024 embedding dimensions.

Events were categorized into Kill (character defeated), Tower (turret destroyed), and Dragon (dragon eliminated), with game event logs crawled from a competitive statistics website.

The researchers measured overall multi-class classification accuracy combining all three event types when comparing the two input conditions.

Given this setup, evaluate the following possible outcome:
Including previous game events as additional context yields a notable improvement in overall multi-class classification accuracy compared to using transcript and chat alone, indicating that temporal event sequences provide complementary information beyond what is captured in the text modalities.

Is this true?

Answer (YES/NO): YES